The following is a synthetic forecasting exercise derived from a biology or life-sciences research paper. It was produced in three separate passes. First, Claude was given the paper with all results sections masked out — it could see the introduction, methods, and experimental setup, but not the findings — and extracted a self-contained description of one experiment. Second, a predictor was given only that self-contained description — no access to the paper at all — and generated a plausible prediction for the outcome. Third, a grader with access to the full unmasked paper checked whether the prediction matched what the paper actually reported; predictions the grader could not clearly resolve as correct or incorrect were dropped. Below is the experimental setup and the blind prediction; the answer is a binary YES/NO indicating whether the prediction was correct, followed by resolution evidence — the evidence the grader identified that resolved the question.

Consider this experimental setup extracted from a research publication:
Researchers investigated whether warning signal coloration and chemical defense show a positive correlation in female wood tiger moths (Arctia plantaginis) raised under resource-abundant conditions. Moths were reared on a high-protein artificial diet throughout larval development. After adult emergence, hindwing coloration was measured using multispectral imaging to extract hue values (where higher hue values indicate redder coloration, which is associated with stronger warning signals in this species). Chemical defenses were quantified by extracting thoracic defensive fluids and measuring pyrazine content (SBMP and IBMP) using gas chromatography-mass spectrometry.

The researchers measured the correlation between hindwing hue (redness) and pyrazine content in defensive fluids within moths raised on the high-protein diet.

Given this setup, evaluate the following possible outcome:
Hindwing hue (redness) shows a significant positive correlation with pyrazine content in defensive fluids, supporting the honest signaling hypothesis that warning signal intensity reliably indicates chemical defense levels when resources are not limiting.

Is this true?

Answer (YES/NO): NO